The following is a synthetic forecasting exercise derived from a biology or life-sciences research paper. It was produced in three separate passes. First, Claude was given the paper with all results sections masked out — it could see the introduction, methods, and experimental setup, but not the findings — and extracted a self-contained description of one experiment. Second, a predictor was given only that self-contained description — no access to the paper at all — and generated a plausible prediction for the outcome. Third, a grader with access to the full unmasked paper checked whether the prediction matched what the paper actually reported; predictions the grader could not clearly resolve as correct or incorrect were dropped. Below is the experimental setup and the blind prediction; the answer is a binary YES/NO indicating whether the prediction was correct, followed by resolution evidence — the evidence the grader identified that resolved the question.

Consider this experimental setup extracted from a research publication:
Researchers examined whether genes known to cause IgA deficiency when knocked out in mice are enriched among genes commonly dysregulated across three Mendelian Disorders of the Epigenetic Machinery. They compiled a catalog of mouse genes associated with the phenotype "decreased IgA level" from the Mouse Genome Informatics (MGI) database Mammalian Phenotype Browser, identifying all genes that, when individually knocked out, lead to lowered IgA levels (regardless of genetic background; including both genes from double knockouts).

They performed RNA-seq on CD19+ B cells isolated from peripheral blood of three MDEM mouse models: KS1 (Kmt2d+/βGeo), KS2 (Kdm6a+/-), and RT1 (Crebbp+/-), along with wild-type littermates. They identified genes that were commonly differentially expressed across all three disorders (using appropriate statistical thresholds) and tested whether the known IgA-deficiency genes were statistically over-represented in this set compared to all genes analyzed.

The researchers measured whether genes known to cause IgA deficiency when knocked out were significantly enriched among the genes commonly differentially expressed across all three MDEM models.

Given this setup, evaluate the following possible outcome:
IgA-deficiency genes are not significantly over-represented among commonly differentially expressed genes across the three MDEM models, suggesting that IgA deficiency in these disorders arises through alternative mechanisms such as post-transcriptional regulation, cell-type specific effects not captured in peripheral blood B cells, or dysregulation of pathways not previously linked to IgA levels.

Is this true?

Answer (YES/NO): NO